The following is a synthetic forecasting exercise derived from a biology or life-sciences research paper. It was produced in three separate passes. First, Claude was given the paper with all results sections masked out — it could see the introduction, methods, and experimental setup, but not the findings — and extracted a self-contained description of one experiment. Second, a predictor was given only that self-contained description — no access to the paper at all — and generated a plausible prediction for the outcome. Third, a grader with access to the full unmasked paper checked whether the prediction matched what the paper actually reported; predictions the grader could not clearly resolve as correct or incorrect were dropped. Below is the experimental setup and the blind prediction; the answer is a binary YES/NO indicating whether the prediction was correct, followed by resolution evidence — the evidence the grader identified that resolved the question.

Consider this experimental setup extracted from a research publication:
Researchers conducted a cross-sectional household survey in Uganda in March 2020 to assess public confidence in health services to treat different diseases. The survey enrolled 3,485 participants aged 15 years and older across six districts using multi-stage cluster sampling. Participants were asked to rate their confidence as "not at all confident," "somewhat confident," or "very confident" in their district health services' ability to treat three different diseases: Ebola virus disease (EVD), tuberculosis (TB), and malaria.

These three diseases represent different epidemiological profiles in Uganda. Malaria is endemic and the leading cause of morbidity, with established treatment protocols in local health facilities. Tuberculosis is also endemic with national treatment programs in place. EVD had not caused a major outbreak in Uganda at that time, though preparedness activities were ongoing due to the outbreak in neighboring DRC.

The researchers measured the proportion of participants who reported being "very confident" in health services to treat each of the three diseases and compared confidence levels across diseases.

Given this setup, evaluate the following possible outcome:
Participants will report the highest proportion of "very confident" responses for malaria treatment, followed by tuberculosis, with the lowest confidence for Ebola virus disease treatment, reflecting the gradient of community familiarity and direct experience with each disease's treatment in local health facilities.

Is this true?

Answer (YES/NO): YES